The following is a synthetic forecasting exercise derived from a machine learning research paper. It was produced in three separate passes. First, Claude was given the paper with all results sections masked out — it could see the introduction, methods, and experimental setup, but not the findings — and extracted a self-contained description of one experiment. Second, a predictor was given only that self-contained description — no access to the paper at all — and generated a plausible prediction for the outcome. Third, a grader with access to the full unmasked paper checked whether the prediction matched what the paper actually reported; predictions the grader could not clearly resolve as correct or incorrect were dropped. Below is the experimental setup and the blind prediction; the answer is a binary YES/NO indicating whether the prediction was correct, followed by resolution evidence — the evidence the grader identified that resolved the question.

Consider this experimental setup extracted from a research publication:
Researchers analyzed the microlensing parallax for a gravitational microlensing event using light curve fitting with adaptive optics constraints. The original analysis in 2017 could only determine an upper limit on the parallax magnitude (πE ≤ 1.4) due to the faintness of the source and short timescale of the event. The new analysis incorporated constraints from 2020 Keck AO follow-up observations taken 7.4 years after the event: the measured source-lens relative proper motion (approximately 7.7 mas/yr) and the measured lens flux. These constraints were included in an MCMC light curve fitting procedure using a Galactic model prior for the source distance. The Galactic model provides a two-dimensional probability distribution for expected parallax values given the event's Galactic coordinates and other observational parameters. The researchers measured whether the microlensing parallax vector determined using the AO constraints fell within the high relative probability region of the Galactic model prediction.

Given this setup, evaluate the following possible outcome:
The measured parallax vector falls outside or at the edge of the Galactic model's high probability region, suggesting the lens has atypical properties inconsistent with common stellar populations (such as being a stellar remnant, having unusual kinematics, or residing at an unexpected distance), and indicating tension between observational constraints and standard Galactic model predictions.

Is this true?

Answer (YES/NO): NO